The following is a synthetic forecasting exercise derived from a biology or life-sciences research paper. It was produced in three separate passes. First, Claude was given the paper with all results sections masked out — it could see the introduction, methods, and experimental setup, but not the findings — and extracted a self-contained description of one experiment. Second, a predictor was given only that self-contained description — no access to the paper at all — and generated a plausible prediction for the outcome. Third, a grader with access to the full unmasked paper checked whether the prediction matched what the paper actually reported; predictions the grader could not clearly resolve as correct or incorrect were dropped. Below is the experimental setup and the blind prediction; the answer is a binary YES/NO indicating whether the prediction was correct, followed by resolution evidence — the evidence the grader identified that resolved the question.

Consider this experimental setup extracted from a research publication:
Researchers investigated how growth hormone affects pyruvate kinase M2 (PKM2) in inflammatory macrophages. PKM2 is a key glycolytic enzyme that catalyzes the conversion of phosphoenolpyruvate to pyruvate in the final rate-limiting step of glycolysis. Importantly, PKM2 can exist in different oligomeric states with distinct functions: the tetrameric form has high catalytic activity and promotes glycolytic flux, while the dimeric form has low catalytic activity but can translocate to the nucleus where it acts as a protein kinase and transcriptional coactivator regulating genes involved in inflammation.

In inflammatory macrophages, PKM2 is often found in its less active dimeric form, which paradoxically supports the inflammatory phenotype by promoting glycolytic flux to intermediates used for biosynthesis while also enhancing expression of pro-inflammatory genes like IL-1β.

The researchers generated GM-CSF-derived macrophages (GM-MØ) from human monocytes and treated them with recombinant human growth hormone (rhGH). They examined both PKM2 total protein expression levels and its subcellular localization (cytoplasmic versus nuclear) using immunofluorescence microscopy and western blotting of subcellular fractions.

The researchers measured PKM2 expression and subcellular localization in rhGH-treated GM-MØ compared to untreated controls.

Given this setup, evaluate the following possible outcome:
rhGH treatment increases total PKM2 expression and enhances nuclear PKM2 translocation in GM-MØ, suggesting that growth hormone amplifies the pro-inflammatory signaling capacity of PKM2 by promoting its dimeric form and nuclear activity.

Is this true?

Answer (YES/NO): NO